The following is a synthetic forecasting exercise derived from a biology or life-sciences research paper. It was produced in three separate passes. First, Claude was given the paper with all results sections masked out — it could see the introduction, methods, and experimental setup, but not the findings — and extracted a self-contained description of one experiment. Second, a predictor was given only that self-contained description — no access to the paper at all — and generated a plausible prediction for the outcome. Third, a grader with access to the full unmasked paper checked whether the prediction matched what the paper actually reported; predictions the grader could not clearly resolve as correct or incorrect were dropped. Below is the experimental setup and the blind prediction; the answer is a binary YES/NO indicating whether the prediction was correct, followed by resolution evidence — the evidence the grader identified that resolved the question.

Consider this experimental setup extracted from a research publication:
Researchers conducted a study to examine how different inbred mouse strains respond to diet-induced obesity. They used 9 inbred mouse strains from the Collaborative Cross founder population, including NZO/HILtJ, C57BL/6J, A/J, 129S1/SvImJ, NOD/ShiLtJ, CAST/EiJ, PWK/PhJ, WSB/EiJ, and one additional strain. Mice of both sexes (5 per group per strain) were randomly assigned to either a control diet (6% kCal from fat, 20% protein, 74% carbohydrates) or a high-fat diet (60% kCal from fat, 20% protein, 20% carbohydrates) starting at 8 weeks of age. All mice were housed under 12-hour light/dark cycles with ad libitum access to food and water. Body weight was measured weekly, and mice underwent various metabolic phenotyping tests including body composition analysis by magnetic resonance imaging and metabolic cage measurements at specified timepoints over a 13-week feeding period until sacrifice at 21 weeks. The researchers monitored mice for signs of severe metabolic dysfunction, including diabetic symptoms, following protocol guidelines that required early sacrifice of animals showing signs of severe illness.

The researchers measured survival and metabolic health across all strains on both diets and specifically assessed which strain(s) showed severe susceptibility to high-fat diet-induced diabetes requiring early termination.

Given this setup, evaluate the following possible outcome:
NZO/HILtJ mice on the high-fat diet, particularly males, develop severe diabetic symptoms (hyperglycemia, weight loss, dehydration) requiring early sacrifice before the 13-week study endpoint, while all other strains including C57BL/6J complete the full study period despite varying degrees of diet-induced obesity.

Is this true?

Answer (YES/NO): YES